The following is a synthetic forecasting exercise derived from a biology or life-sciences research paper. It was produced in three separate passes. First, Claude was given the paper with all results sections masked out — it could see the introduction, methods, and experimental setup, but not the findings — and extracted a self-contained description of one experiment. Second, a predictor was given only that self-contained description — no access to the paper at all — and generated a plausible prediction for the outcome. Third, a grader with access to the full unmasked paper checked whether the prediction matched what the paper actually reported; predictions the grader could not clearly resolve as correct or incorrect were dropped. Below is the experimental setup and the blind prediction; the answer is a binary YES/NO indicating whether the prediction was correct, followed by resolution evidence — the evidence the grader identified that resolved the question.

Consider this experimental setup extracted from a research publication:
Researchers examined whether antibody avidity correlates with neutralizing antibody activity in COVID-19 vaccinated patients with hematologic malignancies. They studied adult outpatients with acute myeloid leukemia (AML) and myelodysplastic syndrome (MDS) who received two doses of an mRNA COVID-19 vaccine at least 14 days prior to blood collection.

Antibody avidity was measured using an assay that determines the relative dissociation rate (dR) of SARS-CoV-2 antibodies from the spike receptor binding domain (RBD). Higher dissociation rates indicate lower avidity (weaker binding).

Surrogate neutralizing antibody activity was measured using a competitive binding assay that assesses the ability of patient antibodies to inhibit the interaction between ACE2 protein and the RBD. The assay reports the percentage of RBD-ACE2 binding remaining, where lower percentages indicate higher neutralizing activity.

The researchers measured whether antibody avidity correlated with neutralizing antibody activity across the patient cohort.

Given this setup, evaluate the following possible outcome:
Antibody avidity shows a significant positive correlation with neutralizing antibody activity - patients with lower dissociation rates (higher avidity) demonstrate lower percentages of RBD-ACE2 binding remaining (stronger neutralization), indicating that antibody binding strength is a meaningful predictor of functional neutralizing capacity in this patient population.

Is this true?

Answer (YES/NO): NO